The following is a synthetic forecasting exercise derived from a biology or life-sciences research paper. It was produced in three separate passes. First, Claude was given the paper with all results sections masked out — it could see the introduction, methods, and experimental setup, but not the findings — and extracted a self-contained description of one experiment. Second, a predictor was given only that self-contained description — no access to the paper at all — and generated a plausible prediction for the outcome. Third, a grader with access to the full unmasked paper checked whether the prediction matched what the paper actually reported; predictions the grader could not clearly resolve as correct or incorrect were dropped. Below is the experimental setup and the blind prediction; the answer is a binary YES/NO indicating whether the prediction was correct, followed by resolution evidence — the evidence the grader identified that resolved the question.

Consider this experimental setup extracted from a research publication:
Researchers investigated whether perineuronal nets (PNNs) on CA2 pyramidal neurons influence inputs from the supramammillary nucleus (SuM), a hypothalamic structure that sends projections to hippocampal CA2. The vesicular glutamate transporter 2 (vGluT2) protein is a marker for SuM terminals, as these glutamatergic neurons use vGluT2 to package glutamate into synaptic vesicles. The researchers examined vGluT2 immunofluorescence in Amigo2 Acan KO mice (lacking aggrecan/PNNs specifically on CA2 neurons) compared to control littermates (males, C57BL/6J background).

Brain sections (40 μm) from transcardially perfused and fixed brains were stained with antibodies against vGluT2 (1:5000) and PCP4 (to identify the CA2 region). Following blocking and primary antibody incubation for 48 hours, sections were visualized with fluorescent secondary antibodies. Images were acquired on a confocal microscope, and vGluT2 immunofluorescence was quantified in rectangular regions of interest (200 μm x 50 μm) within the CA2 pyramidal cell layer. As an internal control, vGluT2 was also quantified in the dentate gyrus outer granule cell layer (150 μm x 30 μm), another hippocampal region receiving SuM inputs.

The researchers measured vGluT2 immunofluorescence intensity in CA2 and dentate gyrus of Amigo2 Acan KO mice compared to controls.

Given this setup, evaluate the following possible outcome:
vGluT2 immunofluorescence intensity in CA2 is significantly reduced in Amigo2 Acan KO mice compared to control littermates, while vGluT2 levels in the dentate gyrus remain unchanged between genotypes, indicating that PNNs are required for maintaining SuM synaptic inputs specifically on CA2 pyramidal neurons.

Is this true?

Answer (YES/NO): YES